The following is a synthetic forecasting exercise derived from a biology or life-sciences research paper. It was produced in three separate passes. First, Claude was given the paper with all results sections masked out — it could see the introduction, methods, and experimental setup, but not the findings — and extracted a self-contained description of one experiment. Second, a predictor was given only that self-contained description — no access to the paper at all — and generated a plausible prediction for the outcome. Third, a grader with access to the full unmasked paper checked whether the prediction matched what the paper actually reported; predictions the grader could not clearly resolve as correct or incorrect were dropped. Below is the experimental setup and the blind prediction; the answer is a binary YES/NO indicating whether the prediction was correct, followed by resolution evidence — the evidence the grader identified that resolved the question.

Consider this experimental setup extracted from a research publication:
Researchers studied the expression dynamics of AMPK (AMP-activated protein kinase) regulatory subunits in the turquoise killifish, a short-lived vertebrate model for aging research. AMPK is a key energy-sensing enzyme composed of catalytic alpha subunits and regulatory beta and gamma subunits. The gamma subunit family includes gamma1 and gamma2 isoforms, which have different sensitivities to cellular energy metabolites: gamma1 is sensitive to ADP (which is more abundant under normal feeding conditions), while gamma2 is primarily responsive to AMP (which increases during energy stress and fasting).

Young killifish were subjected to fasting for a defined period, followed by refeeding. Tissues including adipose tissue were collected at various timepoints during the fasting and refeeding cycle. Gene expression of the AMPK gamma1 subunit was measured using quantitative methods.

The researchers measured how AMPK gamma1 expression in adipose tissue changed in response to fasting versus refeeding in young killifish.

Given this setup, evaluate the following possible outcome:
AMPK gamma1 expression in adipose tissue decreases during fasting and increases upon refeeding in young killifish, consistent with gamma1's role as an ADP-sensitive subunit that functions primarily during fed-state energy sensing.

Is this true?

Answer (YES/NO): YES